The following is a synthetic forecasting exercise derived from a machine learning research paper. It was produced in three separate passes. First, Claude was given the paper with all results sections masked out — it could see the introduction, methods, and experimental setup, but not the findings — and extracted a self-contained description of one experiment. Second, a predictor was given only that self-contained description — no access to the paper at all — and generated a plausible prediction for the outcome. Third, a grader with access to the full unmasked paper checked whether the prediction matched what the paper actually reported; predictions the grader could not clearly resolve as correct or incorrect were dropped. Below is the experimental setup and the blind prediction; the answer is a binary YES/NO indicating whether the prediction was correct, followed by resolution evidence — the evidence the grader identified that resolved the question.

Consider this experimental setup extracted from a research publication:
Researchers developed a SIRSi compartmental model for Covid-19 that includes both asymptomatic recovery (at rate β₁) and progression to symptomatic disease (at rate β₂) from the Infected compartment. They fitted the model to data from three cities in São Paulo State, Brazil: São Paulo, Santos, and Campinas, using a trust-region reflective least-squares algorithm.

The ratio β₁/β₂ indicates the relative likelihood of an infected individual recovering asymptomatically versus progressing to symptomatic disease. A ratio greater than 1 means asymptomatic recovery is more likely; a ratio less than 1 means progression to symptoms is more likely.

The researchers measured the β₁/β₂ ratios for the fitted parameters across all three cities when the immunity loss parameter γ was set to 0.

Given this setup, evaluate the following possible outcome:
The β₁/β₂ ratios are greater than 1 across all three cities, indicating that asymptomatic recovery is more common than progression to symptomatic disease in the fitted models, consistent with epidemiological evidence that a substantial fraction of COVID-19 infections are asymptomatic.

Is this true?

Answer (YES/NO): NO